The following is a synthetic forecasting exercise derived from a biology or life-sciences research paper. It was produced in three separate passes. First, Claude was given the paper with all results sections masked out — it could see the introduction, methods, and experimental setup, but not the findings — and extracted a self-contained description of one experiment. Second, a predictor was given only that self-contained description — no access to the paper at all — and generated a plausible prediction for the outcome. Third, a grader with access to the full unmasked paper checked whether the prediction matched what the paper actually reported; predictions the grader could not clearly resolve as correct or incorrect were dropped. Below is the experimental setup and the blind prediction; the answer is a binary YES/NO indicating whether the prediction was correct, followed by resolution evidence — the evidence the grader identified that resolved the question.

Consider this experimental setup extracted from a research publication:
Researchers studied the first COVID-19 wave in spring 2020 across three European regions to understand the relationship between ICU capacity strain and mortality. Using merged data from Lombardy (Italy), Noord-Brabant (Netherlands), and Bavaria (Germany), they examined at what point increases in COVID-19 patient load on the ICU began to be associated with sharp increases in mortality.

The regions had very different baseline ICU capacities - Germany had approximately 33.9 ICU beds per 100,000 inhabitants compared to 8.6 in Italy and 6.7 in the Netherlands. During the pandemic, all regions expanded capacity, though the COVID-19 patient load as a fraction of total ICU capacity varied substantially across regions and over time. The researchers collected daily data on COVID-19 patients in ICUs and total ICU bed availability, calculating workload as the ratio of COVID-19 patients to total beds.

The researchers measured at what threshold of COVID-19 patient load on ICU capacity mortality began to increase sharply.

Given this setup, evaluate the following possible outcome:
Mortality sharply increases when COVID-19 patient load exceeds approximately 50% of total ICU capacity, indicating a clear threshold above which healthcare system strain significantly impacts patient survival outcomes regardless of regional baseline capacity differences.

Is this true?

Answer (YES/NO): YES